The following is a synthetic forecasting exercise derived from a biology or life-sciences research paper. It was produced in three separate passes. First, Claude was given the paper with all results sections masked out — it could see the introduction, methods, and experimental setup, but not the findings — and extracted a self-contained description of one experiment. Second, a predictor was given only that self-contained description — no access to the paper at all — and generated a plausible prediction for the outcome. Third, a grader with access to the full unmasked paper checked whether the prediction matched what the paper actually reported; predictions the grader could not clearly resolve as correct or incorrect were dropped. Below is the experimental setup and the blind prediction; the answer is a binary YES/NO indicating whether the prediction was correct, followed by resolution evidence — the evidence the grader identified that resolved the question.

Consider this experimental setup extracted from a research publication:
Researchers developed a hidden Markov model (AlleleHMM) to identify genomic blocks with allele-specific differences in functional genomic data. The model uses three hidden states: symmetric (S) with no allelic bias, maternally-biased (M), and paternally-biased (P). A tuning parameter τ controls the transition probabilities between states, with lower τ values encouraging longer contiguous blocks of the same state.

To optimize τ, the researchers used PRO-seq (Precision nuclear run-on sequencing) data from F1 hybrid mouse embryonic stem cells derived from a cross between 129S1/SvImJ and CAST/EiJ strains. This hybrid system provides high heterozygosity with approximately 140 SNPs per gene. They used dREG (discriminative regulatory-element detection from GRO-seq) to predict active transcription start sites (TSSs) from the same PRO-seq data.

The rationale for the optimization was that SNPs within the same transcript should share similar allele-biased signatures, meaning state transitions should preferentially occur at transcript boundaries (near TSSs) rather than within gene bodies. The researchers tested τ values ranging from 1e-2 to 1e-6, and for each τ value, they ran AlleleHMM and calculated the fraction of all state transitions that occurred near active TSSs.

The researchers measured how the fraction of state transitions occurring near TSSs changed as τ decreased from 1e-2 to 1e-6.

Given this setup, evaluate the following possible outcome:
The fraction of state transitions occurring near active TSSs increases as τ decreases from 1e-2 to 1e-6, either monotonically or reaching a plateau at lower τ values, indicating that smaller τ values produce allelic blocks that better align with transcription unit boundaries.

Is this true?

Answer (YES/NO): YES